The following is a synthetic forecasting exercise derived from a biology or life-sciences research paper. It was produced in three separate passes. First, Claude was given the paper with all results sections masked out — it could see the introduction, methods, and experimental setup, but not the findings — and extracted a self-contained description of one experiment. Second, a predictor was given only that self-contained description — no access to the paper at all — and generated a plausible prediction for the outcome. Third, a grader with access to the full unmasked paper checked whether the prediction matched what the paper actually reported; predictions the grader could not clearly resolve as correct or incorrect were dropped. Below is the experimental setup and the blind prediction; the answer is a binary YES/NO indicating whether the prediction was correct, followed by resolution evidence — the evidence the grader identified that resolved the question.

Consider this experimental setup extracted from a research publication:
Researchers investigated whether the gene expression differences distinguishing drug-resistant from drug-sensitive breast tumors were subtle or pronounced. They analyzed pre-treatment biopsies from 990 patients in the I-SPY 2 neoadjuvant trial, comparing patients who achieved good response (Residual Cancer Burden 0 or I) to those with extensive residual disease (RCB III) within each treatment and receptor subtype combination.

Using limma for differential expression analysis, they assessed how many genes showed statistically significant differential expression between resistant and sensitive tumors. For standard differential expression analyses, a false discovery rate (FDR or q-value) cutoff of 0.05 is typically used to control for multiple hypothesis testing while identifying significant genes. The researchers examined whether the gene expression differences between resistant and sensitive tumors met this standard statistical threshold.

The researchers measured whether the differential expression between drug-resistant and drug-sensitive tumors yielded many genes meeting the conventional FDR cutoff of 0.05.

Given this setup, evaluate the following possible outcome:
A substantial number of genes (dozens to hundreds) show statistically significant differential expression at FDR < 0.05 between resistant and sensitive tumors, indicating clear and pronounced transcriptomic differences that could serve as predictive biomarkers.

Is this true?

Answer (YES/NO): NO